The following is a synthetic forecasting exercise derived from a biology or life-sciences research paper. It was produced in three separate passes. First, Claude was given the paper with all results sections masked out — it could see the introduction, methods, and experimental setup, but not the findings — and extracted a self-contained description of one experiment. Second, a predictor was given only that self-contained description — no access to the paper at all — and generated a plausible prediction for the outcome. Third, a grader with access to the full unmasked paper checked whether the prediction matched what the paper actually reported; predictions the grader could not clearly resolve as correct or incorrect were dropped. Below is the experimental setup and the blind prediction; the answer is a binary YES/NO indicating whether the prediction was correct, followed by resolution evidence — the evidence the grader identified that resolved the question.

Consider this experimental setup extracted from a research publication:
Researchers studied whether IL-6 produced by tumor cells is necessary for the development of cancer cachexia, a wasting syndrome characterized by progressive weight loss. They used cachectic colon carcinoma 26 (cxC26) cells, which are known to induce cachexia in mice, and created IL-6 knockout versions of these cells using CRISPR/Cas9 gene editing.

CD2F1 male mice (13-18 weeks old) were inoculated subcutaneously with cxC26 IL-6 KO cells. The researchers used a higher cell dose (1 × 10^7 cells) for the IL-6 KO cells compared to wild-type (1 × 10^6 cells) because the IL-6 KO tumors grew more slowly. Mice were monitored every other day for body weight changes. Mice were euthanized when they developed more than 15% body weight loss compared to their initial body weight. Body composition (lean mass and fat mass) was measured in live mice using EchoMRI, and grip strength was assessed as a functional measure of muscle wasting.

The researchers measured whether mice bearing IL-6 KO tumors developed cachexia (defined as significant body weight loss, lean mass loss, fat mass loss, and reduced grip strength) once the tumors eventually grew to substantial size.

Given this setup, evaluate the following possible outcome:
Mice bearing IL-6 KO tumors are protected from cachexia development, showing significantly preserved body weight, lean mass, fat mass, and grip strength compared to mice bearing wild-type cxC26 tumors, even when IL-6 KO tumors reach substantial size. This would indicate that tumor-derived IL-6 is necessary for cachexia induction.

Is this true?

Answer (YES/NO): NO